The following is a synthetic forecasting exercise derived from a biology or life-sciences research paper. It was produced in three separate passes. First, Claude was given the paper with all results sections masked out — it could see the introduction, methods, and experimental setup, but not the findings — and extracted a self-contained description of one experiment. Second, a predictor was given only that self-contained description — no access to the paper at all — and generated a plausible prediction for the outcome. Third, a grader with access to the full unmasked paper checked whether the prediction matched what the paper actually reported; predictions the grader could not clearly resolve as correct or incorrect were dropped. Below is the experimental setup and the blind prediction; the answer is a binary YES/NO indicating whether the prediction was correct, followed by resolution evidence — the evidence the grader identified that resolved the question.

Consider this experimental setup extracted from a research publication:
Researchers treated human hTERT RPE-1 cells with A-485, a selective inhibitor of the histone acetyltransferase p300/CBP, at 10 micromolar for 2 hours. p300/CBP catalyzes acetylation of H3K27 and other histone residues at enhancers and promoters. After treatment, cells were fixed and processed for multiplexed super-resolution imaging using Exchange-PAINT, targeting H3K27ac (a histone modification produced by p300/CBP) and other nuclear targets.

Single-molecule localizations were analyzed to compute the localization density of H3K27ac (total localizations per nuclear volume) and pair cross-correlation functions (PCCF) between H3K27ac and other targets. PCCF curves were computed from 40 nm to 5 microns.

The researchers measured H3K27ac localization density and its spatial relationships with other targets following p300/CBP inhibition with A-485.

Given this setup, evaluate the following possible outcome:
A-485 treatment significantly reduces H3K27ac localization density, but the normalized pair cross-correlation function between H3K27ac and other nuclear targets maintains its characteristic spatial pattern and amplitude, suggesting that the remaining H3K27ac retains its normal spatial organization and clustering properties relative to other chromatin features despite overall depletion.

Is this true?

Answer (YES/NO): NO